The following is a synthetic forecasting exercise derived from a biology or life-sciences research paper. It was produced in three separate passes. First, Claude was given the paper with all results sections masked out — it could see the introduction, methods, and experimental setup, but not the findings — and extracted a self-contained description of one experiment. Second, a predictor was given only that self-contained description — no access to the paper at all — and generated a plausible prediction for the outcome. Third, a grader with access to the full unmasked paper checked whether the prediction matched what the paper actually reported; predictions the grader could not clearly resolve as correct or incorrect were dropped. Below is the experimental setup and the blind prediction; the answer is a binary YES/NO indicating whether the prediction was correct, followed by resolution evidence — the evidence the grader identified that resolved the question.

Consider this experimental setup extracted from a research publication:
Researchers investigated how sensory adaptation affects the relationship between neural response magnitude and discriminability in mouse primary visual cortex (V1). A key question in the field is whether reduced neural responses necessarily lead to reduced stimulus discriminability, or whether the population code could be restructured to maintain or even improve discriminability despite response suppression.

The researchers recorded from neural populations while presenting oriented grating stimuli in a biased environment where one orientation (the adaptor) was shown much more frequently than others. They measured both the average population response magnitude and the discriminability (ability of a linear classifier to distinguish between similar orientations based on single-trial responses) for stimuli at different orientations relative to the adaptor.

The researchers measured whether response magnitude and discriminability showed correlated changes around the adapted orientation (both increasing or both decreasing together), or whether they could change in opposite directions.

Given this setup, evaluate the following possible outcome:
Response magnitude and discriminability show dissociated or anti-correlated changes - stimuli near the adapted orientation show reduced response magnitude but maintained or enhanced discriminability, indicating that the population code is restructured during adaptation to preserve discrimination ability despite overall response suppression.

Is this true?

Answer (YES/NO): YES